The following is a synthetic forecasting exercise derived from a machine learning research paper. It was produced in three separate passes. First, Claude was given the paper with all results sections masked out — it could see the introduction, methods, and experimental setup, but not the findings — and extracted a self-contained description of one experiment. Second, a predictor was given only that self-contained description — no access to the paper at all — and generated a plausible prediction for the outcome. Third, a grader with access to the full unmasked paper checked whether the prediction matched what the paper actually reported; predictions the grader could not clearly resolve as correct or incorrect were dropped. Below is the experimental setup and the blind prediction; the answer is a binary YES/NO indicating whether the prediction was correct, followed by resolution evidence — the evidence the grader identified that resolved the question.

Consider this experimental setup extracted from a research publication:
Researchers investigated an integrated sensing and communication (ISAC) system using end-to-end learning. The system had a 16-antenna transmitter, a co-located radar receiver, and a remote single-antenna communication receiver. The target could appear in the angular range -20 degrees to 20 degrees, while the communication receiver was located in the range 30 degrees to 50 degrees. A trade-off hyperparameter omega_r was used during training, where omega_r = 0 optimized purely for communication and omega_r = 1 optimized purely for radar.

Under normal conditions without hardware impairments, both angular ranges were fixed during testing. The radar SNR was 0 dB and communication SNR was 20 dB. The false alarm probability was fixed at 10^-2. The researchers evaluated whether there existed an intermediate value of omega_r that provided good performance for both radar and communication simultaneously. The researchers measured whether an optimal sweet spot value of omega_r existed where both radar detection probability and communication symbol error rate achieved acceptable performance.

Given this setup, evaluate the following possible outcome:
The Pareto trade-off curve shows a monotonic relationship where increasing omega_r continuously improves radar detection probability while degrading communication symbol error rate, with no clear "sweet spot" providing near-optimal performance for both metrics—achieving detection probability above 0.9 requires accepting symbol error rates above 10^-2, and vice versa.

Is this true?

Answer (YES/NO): NO